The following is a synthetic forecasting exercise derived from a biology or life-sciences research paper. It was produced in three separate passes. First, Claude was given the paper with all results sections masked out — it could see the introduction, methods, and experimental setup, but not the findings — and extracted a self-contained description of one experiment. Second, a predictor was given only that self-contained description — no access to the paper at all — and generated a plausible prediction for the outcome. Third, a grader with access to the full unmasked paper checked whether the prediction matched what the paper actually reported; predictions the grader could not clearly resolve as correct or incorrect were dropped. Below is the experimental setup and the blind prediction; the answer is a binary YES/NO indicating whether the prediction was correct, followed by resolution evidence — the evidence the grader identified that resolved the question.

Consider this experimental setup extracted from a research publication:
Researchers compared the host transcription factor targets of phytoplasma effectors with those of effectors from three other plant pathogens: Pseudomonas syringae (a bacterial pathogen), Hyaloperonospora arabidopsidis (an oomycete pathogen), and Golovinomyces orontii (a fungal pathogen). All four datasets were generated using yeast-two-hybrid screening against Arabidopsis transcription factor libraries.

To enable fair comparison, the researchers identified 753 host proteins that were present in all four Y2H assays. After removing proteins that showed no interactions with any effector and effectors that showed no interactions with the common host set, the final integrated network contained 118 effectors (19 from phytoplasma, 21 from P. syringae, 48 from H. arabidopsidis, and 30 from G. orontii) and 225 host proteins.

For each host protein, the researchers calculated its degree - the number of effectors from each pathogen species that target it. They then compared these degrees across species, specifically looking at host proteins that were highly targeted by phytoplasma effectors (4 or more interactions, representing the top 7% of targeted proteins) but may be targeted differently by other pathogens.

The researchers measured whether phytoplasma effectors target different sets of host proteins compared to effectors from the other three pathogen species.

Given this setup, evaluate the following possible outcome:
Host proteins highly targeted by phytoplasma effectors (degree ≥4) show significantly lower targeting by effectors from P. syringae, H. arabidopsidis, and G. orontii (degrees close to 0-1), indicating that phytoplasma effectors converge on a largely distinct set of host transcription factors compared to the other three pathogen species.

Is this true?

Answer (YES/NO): YES